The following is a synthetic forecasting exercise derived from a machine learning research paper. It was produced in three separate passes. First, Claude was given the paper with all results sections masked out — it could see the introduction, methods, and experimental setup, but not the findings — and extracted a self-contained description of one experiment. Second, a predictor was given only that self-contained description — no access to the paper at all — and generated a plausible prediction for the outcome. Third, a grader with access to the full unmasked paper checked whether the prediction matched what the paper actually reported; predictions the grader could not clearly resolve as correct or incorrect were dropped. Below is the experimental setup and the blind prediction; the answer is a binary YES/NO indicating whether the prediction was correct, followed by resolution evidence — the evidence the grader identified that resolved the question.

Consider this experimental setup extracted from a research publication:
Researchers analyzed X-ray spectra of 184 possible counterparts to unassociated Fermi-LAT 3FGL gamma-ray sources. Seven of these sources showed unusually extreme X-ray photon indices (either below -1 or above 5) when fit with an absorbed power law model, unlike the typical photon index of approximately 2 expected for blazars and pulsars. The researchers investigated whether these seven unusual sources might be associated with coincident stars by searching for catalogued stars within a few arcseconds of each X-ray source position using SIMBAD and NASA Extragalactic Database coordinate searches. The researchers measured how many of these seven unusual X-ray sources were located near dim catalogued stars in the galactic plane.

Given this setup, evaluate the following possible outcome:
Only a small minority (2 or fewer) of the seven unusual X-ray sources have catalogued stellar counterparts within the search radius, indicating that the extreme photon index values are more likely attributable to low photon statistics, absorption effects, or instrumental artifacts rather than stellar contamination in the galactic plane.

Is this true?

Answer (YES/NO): NO